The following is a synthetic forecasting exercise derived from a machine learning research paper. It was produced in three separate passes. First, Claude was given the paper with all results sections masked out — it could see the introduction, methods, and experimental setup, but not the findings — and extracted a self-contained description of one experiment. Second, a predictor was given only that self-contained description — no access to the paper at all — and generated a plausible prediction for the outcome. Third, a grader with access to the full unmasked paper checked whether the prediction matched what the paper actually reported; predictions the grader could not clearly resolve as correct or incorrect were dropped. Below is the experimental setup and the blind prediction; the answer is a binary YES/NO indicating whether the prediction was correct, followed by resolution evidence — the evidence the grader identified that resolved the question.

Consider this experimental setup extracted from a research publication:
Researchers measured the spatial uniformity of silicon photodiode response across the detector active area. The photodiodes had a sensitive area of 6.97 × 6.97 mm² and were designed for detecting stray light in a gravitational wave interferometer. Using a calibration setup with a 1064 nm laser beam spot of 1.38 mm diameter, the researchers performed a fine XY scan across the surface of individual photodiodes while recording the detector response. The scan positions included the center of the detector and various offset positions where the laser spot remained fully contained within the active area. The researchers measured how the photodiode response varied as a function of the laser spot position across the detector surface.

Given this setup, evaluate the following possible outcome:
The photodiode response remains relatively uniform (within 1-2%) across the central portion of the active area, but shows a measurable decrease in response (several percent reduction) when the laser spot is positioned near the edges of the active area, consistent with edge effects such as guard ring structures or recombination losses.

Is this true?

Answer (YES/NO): NO